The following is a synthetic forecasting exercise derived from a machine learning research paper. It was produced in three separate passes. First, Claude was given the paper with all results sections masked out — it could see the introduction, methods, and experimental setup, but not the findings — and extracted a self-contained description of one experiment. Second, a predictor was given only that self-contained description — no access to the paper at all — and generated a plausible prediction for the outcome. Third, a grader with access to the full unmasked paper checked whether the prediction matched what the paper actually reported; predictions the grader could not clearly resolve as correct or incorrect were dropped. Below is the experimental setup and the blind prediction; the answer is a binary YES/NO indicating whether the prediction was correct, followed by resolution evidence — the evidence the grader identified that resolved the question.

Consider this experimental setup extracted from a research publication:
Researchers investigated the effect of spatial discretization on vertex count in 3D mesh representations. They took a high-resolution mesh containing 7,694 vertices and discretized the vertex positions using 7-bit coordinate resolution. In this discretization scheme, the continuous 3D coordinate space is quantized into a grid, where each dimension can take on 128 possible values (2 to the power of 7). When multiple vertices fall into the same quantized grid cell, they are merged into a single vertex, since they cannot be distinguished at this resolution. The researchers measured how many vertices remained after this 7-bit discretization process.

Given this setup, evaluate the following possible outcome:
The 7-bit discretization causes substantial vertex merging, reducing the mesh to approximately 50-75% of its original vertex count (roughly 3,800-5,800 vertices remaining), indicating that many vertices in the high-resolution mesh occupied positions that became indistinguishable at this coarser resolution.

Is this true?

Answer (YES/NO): NO